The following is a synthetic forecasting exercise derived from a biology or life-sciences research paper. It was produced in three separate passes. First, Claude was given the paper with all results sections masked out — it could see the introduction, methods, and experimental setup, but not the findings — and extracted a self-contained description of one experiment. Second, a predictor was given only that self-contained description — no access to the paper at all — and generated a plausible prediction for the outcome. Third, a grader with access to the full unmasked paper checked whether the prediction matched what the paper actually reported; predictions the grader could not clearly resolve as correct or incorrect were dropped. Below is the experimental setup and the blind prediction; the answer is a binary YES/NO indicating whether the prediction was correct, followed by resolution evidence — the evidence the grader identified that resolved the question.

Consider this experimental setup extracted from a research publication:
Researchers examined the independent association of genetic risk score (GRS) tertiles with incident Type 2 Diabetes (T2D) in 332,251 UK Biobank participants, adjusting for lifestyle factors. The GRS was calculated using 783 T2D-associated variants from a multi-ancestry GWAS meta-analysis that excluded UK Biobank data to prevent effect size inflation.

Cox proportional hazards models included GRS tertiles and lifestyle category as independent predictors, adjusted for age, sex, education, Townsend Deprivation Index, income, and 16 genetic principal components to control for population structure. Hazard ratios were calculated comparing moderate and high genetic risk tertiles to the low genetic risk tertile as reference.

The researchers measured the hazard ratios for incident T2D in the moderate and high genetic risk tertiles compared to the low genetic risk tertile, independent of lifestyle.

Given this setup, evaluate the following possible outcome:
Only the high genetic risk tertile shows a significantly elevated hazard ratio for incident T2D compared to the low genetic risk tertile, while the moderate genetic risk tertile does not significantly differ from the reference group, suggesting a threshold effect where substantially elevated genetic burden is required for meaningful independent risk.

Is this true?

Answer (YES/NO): NO